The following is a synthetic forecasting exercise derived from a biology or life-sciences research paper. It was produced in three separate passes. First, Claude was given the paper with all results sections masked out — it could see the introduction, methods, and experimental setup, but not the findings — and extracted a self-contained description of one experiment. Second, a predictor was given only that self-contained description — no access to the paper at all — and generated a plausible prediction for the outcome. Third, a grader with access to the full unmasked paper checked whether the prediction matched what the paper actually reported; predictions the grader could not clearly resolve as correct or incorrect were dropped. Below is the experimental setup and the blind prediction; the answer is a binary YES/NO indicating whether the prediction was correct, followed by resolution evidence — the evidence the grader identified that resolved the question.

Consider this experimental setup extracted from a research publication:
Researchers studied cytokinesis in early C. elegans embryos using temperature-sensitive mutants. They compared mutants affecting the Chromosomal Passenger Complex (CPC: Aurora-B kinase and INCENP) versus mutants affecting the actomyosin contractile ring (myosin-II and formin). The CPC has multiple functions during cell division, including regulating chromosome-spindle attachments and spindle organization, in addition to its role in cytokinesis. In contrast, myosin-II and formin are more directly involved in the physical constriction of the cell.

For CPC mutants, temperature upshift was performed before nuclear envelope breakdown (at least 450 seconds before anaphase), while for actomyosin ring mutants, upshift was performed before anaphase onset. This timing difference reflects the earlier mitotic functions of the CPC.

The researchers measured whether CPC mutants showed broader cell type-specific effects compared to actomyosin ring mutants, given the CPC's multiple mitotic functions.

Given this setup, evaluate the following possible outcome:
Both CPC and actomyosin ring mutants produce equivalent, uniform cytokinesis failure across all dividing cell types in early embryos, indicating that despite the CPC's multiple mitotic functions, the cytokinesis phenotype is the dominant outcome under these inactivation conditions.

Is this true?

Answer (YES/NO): NO